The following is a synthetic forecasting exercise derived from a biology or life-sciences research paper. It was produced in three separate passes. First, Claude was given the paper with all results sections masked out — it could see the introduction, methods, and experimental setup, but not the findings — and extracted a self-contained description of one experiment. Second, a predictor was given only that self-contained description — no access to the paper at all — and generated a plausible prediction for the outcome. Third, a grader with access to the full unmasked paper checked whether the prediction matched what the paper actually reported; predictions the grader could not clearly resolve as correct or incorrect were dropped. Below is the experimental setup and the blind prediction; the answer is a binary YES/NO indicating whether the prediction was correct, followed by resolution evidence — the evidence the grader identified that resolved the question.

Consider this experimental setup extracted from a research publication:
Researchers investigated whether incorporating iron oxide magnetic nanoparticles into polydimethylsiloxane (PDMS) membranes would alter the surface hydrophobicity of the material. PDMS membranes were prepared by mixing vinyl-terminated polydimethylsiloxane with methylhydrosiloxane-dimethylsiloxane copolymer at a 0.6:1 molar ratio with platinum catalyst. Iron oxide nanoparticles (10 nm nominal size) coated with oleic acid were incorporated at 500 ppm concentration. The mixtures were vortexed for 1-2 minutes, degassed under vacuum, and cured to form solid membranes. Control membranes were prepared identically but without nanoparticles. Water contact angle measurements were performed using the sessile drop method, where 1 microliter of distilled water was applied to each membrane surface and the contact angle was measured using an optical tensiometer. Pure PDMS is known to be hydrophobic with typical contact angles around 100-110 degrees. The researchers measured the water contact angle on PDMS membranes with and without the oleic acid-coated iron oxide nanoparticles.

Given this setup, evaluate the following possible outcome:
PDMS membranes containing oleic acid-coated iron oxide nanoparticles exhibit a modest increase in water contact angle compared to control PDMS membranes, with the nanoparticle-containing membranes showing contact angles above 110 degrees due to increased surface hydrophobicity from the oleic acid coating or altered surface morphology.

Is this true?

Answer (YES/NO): NO